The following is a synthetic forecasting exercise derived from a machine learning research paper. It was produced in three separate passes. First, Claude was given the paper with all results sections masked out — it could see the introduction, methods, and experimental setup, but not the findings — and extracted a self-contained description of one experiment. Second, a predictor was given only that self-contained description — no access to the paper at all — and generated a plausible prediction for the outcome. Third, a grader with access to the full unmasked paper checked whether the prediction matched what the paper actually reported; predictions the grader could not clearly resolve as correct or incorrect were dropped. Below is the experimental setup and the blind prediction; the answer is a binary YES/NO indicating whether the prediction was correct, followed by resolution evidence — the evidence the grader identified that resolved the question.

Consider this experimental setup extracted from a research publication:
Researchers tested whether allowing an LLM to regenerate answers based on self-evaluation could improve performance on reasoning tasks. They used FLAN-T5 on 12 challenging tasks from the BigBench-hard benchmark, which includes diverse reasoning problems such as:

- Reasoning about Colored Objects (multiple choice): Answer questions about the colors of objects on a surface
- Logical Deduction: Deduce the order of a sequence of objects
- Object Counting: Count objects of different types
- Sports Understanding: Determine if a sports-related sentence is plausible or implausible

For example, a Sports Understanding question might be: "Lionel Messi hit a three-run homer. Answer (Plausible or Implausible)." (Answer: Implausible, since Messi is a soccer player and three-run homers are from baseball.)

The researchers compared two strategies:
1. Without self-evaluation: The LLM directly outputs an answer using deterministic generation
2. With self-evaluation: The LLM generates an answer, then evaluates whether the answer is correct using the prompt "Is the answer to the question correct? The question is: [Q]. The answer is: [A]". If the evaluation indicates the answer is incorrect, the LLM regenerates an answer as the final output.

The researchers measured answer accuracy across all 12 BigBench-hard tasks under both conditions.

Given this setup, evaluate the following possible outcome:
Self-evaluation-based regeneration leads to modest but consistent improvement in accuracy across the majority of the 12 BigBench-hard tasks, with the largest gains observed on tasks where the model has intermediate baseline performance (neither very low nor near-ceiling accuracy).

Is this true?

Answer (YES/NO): NO